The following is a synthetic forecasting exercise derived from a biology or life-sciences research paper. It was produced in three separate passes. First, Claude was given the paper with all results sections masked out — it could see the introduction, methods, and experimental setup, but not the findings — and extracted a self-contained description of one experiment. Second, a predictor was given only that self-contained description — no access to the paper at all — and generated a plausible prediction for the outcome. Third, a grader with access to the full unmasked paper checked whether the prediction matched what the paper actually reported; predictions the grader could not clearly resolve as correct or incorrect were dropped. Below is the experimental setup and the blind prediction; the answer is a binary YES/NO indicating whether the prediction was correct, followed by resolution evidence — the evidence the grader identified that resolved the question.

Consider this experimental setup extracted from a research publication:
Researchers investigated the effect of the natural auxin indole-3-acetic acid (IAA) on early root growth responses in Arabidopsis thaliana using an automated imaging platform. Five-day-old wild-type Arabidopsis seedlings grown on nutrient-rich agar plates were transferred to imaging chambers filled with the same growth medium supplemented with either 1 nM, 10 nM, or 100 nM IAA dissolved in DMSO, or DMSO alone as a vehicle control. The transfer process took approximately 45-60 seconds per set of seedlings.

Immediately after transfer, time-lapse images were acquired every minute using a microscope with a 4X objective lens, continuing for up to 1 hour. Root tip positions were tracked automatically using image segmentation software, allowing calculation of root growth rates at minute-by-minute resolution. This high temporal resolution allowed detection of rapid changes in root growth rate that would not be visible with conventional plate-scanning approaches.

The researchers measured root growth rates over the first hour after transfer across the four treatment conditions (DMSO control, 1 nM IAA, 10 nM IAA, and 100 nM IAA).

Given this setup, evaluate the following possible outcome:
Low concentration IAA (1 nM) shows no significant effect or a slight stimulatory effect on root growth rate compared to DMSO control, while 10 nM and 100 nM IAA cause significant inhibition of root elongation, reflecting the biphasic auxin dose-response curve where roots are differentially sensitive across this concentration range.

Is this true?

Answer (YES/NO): NO